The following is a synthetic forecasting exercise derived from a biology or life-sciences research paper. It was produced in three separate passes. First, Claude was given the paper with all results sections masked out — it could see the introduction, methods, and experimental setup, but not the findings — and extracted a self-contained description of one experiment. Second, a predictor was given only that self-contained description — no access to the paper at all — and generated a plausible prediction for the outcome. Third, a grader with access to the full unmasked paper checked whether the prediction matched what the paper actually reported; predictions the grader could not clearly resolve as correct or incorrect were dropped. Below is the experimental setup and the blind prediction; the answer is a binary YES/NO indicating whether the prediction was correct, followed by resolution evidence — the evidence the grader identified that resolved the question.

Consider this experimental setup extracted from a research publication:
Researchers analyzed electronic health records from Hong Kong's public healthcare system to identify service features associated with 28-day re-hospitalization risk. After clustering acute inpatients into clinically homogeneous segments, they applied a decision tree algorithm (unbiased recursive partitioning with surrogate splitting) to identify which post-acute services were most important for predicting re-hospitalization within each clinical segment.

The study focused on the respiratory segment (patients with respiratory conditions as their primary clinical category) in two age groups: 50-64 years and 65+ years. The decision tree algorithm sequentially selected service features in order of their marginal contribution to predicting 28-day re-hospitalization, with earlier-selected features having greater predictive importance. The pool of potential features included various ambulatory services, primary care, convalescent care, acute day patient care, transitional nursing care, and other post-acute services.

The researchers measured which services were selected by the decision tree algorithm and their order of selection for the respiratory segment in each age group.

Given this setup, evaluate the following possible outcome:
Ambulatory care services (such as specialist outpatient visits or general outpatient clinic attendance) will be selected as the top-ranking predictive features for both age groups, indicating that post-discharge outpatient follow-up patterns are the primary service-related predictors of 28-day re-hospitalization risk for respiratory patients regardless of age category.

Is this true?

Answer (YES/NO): YES